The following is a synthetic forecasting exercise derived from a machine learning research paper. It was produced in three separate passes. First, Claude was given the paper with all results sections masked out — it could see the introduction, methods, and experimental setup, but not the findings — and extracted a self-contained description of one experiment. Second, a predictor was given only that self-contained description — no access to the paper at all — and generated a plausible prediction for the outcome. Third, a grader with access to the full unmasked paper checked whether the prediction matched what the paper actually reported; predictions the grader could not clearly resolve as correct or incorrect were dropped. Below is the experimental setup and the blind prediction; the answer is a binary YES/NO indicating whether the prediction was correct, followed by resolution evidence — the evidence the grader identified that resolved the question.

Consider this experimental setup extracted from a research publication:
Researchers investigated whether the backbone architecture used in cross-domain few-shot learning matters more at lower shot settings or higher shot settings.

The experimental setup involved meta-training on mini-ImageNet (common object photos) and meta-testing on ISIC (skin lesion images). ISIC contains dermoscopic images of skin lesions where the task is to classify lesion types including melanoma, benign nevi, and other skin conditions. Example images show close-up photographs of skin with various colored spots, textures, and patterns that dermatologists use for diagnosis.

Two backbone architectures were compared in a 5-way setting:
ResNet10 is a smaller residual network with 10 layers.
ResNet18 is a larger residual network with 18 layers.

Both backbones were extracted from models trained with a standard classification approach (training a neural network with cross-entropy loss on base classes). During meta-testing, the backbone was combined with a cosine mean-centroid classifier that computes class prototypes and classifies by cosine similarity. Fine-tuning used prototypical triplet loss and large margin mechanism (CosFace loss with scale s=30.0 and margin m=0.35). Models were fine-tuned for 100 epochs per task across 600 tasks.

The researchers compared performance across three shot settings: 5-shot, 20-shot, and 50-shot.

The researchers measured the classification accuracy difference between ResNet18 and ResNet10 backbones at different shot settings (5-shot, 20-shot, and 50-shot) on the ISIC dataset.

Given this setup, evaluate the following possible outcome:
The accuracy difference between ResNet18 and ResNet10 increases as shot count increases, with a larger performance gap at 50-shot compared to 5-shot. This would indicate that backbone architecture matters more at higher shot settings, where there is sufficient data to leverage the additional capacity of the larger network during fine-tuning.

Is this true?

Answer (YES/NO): YES